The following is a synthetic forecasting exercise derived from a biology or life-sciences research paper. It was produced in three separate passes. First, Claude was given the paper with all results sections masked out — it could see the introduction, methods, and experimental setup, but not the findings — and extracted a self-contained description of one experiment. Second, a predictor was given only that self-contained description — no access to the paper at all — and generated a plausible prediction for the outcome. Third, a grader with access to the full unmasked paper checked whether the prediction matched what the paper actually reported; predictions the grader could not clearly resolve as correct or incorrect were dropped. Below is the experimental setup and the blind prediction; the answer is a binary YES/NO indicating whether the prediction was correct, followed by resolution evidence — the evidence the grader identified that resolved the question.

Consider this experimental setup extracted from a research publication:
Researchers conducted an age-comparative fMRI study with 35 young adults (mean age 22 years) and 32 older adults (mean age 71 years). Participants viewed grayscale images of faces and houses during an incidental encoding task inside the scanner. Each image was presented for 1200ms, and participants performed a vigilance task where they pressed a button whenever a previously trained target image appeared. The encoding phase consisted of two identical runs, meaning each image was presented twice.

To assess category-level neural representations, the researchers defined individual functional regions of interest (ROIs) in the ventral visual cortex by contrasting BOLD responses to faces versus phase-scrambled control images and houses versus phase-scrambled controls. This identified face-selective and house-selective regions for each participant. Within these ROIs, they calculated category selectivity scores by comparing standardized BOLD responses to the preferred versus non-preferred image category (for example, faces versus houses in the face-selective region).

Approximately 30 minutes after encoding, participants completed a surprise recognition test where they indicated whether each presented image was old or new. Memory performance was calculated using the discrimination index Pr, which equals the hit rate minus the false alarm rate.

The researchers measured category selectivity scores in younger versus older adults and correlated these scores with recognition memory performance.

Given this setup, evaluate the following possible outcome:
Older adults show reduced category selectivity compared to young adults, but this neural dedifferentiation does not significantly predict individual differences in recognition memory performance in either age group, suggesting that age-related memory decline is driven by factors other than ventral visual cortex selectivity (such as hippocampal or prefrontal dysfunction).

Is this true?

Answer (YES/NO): NO